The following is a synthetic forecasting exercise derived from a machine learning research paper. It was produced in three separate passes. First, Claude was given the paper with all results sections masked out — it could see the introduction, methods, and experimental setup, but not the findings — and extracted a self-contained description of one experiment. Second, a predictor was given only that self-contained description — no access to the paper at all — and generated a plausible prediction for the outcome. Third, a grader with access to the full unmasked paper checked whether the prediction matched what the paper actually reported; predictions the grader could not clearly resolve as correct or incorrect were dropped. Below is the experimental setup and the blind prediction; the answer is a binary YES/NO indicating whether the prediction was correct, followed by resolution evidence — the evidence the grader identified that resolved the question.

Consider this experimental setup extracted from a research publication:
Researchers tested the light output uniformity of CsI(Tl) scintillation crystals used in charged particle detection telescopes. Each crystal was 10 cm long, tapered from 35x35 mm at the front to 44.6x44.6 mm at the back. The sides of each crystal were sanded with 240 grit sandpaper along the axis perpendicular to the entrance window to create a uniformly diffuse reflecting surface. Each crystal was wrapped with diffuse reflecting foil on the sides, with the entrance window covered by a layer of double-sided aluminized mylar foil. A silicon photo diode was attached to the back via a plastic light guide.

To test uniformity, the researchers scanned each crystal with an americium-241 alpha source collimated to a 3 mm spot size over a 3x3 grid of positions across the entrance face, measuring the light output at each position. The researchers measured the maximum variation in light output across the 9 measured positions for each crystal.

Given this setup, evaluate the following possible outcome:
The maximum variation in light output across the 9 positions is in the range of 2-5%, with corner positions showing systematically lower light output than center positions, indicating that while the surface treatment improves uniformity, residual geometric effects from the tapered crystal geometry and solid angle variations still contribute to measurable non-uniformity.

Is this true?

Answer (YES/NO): NO